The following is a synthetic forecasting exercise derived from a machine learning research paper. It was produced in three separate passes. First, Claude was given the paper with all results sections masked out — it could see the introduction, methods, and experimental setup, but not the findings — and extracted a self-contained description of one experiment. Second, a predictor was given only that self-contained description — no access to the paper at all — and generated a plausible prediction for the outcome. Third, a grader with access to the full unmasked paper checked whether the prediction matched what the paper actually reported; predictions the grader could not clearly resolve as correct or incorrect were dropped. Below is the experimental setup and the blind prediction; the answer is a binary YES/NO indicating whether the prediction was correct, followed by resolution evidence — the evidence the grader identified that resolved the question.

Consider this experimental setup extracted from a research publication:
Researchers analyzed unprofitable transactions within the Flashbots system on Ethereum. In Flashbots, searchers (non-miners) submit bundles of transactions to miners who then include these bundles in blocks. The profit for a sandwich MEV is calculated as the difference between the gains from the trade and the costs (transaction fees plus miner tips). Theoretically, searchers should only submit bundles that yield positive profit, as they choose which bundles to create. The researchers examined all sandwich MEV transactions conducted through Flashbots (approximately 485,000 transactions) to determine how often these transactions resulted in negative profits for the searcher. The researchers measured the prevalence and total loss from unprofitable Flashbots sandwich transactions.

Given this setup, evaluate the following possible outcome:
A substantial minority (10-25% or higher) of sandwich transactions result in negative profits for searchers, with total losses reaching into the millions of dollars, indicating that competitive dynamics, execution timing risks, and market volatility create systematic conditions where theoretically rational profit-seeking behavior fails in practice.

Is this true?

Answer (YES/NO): NO